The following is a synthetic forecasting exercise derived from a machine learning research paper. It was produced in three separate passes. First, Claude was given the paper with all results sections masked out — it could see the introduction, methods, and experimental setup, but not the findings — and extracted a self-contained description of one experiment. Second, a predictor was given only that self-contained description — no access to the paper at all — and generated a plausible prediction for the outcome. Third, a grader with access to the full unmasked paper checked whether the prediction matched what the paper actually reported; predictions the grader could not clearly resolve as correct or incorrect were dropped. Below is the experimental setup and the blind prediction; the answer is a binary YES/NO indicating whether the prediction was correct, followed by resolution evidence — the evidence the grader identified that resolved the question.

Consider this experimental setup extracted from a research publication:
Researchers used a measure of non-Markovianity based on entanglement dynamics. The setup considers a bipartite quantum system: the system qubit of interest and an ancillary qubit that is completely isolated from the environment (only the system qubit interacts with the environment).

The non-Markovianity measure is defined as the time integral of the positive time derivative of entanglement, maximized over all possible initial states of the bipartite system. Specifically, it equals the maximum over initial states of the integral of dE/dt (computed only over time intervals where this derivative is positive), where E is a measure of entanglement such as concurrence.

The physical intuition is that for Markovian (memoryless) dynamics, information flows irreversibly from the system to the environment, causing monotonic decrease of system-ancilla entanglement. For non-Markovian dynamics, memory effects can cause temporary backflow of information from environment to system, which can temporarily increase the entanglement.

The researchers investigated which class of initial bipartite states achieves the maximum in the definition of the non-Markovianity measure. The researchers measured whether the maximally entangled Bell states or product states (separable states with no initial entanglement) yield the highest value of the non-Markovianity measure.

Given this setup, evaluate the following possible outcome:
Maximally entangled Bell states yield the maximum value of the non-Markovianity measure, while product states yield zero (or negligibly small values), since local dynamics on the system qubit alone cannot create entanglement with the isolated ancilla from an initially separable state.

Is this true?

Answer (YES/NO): YES